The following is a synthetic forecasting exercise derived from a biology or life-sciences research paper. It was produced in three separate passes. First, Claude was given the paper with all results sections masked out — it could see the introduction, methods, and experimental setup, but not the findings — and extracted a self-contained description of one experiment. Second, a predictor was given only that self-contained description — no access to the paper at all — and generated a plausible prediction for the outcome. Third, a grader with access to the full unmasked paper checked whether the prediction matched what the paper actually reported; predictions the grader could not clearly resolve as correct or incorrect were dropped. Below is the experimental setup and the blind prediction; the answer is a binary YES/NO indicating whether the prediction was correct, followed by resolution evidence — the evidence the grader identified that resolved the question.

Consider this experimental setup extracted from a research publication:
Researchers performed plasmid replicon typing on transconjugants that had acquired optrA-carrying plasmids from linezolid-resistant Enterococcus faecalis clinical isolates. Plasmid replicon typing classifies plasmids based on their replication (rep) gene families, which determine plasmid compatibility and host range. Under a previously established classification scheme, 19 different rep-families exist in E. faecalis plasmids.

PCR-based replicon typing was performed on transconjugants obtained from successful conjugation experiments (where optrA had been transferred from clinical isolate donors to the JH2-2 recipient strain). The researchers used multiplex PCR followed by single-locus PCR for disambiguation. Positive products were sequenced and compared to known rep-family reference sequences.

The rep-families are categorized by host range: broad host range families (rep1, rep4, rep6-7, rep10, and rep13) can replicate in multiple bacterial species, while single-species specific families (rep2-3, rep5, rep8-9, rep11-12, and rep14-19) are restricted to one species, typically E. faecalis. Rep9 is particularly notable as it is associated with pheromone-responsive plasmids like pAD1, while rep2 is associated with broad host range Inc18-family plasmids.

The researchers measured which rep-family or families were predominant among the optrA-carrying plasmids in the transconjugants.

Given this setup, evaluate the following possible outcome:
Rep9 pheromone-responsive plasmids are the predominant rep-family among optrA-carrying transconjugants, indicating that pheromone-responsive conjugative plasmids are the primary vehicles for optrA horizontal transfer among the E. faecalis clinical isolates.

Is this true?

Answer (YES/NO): YES